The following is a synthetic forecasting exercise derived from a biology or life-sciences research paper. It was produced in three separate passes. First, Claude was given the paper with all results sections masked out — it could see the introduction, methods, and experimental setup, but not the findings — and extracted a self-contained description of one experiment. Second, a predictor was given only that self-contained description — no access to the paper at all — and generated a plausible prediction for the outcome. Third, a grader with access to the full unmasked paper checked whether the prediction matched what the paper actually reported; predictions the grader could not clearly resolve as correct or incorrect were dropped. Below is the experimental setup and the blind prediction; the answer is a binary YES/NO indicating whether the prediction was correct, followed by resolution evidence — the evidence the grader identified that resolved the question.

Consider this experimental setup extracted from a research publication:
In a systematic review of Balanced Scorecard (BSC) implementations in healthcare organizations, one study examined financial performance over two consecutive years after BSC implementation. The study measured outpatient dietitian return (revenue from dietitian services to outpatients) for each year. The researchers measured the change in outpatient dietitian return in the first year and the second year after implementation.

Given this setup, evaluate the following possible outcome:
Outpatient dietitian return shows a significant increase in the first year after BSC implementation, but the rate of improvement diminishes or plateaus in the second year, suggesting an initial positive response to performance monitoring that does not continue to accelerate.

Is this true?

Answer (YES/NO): NO